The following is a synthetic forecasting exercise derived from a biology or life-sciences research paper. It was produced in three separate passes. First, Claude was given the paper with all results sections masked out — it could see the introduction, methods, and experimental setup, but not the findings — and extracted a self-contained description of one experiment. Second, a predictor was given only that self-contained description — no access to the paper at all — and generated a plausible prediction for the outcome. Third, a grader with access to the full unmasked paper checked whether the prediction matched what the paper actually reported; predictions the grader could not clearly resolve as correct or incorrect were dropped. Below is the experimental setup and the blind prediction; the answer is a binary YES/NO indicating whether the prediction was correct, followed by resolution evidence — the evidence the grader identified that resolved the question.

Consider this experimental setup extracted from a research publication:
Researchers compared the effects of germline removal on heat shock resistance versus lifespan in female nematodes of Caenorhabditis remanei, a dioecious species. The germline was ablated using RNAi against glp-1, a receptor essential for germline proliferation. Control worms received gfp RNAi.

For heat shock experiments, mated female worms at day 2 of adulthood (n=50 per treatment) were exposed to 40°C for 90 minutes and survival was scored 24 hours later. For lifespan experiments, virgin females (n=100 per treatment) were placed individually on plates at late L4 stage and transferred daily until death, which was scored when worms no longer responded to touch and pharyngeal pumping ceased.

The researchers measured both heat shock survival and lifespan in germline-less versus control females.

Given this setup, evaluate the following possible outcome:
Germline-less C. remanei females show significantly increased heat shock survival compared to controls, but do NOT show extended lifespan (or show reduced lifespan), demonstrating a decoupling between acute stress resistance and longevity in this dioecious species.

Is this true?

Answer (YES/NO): YES